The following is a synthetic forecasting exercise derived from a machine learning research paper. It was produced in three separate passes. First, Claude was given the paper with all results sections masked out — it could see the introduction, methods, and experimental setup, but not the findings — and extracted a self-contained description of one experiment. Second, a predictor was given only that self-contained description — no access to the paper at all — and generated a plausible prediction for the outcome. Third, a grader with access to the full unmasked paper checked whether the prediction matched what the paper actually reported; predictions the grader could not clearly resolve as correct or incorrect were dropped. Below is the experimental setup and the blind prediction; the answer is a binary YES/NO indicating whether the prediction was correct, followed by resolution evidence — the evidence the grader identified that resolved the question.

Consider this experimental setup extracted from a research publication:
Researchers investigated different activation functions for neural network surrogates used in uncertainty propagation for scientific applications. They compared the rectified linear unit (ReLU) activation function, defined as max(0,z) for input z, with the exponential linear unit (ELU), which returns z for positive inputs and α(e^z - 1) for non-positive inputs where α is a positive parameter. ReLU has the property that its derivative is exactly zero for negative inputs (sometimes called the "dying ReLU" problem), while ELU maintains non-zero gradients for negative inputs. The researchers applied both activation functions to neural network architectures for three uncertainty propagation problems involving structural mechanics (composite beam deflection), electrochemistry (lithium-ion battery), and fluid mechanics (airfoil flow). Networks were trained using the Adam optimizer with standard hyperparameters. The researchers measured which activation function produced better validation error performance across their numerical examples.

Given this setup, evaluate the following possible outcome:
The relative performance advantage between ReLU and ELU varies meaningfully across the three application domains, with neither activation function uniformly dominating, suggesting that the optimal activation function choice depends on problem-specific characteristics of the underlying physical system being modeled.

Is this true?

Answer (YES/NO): NO